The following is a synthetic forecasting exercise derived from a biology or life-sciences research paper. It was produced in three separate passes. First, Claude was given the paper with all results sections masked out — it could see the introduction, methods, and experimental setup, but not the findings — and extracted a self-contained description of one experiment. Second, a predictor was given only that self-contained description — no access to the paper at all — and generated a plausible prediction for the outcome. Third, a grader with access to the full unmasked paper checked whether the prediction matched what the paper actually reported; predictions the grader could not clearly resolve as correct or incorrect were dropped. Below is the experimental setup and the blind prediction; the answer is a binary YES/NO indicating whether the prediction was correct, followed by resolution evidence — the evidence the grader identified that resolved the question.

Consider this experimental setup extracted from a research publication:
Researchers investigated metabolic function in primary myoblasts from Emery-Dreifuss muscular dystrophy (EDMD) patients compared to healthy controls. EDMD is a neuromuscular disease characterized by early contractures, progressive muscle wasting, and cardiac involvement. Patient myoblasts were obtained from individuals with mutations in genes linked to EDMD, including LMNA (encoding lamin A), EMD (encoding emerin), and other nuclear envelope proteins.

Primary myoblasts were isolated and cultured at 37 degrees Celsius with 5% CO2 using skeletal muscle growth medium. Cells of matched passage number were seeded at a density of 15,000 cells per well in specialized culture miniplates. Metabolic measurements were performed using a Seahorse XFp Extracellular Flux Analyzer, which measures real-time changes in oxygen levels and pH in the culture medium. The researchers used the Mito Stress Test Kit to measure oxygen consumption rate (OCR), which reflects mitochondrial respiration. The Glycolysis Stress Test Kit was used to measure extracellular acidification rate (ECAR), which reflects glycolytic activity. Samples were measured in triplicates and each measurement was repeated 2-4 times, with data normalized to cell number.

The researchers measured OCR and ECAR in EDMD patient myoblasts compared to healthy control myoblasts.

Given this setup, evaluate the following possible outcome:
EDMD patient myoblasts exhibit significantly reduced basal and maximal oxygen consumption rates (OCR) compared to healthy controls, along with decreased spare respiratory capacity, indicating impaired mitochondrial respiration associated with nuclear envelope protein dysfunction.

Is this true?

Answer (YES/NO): NO